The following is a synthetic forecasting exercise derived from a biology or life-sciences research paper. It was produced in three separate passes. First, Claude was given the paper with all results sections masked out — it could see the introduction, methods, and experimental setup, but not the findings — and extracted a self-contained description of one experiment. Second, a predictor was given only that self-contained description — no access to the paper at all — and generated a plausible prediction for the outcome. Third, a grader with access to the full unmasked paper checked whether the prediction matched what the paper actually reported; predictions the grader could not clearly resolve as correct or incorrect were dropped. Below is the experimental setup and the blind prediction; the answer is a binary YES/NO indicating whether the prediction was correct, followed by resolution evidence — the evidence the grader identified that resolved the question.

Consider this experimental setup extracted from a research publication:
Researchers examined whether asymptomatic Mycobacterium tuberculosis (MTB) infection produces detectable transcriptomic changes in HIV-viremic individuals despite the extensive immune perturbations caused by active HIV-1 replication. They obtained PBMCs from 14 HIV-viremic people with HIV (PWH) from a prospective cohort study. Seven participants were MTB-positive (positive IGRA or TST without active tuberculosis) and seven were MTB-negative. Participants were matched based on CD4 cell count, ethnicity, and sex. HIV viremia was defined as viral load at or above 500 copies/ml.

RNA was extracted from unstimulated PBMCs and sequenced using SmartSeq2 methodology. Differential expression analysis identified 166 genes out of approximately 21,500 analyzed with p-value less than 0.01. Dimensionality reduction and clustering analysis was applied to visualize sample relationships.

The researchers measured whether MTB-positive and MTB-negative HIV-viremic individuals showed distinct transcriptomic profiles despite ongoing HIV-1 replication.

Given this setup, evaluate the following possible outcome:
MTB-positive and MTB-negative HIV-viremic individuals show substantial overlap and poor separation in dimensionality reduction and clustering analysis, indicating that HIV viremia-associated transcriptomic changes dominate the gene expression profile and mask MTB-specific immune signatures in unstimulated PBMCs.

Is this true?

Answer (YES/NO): NO